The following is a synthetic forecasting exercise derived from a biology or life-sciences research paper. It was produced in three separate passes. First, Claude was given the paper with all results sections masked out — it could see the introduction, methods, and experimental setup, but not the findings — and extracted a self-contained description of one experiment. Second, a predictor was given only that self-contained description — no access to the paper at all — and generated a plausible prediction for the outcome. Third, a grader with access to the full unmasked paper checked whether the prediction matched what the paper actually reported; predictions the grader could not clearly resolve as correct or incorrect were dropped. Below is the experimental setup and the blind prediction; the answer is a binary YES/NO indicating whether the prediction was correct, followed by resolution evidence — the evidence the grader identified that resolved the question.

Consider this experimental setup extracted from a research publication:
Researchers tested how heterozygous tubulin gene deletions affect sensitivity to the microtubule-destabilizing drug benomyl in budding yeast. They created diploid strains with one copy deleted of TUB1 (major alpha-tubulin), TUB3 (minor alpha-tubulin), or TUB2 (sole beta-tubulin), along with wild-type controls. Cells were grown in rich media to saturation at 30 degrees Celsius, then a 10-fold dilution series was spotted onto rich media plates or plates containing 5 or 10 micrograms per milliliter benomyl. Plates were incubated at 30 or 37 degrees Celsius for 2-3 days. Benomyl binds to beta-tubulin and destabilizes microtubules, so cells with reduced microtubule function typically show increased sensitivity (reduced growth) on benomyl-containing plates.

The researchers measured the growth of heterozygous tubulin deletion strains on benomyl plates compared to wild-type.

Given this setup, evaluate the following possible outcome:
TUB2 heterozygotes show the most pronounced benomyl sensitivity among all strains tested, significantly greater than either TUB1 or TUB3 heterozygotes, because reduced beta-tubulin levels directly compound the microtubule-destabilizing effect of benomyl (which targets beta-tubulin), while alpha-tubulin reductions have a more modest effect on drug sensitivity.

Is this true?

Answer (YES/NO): NO